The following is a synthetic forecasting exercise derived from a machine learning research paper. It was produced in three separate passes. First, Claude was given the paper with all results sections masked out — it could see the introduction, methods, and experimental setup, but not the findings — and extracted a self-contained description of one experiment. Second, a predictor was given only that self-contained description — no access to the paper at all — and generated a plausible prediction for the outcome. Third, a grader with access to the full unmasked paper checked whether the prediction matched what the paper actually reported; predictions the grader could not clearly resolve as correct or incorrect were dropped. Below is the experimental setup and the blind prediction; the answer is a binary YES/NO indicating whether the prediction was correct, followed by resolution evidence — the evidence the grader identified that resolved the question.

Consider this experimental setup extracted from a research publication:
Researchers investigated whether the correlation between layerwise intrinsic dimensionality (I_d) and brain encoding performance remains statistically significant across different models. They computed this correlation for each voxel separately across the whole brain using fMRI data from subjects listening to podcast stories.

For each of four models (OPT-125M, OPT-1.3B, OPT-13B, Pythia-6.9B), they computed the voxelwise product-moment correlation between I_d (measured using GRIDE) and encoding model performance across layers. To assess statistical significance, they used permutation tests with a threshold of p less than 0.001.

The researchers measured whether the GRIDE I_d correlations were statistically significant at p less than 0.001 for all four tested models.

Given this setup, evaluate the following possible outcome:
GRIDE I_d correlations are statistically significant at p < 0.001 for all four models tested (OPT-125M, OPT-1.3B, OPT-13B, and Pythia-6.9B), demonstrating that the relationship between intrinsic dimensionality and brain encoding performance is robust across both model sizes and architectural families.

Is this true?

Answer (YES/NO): YES